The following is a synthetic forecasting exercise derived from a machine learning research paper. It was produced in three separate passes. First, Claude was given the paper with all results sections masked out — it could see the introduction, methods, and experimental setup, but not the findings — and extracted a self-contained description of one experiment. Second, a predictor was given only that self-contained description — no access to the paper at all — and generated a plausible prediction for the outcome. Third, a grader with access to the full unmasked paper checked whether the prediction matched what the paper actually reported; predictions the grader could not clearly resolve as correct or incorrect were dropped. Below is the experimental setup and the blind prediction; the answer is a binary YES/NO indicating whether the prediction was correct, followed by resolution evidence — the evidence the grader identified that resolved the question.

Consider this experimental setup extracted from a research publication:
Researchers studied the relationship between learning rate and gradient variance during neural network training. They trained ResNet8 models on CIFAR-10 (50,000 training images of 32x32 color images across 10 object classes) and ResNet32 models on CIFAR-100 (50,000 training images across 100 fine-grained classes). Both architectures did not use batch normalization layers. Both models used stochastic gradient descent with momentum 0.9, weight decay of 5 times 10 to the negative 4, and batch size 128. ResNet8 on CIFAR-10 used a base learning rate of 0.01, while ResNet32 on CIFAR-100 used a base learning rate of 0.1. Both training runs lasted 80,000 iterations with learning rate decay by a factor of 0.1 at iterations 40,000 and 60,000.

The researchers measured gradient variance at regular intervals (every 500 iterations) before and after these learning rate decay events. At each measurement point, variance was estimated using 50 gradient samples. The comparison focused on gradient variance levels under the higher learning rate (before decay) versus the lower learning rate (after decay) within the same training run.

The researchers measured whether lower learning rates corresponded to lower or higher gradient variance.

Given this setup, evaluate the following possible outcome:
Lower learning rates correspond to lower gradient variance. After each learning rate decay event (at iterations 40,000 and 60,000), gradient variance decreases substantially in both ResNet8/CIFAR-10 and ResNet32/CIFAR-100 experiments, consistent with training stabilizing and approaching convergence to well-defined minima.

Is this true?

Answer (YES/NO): NO